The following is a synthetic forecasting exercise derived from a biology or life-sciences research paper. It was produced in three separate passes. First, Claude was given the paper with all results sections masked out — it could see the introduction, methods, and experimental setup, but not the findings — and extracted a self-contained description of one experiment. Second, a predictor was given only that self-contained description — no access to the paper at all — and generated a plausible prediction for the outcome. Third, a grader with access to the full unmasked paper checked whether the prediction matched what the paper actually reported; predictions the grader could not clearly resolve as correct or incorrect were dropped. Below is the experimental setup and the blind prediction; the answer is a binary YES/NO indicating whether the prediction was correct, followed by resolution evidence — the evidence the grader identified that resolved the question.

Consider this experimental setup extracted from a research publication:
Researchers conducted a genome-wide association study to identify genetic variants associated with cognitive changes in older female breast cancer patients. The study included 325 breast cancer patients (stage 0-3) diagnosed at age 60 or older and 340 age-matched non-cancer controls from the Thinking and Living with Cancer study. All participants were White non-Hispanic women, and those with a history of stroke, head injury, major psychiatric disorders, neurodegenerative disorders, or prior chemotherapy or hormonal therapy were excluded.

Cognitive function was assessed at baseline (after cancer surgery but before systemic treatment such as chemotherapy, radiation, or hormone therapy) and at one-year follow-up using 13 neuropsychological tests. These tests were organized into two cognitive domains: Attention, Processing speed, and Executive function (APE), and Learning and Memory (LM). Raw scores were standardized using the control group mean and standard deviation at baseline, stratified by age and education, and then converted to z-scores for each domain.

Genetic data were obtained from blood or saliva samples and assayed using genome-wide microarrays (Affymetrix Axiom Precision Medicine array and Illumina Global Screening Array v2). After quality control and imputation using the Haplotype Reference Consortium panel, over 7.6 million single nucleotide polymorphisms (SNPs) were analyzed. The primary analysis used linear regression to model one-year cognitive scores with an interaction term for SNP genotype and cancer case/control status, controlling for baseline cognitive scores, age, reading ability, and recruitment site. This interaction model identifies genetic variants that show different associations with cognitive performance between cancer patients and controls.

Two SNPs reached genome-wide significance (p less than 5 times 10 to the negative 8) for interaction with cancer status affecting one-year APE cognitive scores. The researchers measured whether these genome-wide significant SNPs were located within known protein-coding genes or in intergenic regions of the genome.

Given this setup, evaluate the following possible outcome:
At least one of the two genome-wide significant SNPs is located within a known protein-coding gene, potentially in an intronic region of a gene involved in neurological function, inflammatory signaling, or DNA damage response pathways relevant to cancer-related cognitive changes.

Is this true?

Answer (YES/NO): YES